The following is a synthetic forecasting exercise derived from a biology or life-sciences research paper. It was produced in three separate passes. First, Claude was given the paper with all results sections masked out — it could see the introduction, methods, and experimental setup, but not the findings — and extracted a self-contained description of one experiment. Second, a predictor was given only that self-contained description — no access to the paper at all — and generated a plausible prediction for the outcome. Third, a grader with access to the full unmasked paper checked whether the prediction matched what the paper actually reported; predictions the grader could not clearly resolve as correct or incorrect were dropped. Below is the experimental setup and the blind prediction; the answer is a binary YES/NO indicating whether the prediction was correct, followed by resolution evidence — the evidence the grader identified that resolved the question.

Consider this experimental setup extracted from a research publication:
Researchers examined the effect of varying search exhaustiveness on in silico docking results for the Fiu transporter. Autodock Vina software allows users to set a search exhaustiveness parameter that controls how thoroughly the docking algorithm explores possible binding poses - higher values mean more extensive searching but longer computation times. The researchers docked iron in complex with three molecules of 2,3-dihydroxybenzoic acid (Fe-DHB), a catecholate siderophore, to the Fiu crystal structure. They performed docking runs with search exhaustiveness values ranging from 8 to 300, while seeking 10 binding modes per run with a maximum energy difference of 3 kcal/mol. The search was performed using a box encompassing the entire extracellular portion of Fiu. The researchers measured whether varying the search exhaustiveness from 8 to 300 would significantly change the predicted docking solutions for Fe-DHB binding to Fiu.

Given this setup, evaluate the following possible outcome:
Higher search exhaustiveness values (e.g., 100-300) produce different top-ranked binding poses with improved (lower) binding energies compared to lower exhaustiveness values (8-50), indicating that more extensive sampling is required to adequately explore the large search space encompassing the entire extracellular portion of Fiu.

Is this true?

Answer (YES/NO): NO